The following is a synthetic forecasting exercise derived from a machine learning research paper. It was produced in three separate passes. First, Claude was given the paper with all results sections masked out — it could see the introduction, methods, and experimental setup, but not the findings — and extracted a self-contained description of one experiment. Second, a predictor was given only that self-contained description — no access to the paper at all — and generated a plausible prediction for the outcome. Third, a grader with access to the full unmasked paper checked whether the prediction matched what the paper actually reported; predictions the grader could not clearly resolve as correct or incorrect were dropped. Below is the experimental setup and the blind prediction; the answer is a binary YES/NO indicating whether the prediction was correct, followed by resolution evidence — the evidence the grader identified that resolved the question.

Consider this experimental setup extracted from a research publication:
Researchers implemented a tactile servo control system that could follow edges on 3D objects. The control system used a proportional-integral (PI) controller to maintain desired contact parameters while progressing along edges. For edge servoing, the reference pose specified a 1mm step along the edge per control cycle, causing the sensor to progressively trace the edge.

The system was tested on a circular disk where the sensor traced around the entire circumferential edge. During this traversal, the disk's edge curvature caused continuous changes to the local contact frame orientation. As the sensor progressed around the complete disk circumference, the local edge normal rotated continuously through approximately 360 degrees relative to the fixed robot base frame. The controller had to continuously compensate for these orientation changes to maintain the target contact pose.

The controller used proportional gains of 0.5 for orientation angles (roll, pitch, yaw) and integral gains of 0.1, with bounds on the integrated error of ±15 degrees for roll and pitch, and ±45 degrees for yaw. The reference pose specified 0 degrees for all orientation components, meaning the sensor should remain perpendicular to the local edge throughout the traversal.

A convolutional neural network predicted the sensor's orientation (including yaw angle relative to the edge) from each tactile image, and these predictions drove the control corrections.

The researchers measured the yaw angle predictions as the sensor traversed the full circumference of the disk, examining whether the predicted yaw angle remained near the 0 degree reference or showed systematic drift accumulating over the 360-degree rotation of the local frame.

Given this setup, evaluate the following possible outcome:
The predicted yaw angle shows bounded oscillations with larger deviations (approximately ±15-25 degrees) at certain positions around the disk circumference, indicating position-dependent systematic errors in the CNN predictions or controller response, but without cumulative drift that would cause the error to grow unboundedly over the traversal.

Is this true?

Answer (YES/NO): NO